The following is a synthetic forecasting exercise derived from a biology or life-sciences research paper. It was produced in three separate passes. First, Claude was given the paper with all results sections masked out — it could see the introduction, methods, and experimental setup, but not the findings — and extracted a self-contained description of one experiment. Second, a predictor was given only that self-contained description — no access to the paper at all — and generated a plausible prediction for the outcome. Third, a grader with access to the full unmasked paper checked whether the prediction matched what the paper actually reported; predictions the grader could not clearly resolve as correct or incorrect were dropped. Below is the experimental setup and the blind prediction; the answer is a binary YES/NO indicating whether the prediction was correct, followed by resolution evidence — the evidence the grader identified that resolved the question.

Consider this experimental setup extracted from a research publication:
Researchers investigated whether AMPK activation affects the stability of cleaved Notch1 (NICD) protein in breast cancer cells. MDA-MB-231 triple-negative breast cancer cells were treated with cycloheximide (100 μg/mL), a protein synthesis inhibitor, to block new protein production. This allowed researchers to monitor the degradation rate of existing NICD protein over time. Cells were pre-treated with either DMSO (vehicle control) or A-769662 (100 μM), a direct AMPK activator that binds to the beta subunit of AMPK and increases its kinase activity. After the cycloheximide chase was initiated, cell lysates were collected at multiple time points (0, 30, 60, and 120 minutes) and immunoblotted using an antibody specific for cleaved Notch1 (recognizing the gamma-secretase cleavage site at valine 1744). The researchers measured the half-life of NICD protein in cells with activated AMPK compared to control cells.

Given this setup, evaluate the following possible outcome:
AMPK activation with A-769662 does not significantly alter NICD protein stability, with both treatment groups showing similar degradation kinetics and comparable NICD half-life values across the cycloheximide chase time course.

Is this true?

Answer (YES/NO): NO